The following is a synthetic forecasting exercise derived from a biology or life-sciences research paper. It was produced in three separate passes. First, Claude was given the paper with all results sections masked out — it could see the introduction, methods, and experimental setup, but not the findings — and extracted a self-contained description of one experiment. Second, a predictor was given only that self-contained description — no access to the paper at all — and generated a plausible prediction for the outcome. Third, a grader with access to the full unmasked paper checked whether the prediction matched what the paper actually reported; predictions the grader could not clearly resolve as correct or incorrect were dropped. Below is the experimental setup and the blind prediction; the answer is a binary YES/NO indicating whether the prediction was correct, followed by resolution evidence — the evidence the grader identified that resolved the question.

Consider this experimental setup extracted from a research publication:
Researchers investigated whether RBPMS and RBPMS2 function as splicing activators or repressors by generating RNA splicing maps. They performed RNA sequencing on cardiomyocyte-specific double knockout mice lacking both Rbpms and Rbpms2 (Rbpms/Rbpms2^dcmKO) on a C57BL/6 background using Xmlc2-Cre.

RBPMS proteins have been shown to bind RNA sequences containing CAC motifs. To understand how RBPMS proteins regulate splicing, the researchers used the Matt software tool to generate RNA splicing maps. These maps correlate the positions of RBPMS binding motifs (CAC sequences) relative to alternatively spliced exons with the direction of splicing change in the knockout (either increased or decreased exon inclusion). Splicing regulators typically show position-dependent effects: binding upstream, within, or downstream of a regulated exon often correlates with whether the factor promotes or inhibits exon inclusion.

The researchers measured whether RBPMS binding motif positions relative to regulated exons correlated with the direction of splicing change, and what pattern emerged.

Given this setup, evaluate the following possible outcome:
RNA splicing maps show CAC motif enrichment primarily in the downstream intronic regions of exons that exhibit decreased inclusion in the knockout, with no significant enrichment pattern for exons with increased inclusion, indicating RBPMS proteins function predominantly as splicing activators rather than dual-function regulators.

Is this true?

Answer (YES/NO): NO